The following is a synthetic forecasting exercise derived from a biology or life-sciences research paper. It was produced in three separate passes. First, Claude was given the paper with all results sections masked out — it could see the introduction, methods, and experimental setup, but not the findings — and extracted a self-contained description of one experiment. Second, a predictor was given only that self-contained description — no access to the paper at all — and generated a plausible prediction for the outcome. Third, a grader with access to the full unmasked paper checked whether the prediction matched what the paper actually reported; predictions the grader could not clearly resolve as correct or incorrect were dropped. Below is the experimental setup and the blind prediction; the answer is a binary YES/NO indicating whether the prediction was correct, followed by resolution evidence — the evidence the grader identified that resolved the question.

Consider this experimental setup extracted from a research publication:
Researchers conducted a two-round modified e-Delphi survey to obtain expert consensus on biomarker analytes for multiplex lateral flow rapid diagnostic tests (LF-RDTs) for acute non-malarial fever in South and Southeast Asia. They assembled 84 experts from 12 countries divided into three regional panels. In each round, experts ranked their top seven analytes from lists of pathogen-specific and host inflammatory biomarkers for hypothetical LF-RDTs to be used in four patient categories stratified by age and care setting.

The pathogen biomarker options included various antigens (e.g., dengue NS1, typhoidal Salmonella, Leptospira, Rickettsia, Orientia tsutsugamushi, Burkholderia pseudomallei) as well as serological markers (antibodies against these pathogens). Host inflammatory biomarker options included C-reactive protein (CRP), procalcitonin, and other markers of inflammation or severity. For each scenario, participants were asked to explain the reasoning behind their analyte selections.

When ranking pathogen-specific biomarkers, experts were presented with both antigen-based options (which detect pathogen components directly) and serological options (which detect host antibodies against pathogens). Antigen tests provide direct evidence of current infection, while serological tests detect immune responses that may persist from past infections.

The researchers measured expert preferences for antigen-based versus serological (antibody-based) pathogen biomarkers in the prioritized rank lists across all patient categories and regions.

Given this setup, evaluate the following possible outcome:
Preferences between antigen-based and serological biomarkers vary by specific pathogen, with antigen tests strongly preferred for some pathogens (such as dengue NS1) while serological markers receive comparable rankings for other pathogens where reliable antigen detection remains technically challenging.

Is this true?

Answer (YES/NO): NO